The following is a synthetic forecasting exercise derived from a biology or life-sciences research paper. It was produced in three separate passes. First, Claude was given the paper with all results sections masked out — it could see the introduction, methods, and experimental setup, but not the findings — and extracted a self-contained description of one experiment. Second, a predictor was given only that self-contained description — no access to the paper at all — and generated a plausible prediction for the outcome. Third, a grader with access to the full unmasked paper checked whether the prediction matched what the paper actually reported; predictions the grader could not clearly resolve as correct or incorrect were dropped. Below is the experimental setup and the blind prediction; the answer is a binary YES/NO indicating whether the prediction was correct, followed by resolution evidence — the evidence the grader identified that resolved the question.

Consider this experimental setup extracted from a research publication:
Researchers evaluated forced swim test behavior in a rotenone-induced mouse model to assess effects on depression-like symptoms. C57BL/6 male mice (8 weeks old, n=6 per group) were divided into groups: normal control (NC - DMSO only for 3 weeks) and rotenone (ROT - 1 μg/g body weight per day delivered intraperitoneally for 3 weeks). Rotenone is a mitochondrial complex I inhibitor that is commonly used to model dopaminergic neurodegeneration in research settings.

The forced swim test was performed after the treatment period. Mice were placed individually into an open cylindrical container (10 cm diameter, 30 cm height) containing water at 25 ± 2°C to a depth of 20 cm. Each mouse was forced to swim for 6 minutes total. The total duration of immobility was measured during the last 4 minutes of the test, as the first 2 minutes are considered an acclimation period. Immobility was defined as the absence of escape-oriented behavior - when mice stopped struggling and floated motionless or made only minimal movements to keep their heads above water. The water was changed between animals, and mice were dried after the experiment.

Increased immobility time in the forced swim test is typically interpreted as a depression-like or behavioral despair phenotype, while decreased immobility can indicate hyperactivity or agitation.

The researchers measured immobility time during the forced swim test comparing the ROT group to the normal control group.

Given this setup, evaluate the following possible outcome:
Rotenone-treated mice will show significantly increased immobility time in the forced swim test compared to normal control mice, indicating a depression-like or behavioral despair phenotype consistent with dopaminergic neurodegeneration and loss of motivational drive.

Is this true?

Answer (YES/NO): YES